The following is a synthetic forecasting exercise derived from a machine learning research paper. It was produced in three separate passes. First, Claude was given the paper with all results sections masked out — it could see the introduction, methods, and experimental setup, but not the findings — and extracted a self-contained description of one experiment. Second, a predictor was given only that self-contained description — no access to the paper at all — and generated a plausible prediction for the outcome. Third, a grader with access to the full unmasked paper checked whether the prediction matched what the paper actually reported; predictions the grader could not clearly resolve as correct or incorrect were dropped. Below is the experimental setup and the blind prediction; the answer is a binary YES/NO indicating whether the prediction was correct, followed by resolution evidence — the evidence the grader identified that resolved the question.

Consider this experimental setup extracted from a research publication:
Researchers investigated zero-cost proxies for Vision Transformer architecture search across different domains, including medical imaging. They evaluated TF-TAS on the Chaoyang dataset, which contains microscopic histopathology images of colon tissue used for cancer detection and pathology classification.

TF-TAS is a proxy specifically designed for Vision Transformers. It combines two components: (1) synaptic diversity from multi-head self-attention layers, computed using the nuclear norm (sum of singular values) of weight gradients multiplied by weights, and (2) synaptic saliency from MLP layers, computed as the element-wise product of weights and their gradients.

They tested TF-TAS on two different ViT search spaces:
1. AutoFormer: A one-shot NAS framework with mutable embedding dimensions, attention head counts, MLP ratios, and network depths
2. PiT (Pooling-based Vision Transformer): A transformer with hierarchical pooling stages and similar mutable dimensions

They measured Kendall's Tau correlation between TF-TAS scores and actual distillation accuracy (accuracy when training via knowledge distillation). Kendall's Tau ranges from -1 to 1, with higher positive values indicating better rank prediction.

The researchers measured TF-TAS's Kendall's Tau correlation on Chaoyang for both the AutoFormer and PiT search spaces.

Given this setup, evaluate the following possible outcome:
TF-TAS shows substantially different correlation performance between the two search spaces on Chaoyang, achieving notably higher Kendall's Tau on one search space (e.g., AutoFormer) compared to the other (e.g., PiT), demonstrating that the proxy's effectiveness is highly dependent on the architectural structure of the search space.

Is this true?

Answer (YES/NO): YES